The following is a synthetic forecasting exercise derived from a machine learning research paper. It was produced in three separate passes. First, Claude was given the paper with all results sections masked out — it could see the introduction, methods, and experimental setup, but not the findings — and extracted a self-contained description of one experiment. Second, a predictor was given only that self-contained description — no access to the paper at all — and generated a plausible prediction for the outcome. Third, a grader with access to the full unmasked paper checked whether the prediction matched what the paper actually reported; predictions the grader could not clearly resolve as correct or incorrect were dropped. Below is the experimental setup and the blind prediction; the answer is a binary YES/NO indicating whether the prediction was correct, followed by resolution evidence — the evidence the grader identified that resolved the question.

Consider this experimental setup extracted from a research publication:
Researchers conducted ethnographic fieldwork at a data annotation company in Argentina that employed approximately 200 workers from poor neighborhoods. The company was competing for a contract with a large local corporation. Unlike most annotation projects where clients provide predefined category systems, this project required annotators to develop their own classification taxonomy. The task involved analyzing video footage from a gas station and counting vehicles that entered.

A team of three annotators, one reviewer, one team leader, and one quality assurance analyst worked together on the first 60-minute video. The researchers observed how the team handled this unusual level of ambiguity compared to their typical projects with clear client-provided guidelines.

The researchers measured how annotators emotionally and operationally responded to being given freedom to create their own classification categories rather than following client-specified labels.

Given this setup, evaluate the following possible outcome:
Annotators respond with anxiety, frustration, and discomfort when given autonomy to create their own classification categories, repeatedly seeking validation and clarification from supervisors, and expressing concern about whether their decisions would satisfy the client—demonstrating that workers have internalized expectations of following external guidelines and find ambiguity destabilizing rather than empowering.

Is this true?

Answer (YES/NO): YES